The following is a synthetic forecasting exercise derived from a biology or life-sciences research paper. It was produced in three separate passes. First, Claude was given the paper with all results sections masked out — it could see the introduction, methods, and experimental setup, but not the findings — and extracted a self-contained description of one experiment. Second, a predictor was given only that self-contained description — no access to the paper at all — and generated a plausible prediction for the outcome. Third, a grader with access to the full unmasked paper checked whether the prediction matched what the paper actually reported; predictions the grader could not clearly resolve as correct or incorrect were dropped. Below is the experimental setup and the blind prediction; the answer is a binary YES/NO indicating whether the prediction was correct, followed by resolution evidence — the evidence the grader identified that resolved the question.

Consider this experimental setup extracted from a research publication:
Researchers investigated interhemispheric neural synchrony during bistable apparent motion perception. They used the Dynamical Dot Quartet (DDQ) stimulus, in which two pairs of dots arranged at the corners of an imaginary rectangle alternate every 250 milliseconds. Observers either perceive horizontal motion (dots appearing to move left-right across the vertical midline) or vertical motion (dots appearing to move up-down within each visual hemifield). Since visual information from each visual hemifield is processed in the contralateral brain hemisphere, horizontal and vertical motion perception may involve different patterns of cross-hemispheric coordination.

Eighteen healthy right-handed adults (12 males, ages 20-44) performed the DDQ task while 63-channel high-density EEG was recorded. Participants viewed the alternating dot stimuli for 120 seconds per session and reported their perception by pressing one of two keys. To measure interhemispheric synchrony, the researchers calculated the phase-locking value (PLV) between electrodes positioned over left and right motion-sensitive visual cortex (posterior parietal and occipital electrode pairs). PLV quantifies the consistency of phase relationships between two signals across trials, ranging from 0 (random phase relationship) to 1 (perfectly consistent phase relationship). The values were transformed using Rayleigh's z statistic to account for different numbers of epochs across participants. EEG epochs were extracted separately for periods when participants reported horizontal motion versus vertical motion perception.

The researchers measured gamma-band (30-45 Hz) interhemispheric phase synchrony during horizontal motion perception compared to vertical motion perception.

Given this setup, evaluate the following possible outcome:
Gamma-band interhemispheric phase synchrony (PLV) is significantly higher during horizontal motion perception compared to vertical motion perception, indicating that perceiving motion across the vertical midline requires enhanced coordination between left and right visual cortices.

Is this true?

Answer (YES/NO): YES